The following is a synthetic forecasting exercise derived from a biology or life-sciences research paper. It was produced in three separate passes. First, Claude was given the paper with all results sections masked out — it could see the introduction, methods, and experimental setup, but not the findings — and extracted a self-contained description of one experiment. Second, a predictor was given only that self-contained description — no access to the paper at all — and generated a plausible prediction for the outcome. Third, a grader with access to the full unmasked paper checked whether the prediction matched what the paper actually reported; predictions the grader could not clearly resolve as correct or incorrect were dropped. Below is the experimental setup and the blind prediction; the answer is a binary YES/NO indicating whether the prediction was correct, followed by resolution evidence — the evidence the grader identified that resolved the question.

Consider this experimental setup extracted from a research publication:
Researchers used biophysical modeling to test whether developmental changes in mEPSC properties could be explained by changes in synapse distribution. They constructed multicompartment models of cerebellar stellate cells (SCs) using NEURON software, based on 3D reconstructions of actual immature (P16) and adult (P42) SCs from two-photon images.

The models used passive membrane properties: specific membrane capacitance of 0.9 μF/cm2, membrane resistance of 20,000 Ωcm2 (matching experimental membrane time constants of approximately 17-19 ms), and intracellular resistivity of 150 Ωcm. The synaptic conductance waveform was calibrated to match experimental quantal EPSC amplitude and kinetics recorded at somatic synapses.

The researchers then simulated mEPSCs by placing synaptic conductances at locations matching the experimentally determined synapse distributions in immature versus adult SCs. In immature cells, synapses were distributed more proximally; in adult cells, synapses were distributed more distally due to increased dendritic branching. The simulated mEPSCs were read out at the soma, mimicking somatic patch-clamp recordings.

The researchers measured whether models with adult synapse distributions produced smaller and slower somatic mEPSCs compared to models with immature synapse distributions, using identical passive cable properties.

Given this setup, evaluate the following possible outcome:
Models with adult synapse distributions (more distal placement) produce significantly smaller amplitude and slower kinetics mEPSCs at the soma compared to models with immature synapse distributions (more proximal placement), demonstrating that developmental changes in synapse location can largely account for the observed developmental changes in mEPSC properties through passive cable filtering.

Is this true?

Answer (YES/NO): YES